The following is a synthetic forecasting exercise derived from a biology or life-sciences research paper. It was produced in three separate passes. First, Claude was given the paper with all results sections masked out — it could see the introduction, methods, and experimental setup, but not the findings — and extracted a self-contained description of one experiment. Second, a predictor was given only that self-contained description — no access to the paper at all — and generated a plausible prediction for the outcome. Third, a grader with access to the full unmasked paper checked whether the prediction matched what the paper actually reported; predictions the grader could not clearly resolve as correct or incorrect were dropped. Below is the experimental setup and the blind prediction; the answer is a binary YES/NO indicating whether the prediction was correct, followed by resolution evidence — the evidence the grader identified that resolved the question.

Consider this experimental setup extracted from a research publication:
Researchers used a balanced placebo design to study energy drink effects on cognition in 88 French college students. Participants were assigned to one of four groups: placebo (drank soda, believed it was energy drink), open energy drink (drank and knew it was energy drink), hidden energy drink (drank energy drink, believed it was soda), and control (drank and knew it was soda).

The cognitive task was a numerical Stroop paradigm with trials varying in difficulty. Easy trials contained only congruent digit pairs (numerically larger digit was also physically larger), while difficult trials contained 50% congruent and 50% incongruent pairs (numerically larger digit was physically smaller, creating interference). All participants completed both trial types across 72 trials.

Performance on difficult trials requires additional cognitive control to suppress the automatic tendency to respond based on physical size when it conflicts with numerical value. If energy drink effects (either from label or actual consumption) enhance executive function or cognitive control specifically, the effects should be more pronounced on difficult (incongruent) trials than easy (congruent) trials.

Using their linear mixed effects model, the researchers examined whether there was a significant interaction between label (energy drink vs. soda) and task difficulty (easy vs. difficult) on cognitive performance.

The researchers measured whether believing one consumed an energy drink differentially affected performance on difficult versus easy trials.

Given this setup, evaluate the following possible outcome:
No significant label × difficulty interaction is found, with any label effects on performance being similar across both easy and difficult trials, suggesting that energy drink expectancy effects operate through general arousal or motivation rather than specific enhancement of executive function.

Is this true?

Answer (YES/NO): YES